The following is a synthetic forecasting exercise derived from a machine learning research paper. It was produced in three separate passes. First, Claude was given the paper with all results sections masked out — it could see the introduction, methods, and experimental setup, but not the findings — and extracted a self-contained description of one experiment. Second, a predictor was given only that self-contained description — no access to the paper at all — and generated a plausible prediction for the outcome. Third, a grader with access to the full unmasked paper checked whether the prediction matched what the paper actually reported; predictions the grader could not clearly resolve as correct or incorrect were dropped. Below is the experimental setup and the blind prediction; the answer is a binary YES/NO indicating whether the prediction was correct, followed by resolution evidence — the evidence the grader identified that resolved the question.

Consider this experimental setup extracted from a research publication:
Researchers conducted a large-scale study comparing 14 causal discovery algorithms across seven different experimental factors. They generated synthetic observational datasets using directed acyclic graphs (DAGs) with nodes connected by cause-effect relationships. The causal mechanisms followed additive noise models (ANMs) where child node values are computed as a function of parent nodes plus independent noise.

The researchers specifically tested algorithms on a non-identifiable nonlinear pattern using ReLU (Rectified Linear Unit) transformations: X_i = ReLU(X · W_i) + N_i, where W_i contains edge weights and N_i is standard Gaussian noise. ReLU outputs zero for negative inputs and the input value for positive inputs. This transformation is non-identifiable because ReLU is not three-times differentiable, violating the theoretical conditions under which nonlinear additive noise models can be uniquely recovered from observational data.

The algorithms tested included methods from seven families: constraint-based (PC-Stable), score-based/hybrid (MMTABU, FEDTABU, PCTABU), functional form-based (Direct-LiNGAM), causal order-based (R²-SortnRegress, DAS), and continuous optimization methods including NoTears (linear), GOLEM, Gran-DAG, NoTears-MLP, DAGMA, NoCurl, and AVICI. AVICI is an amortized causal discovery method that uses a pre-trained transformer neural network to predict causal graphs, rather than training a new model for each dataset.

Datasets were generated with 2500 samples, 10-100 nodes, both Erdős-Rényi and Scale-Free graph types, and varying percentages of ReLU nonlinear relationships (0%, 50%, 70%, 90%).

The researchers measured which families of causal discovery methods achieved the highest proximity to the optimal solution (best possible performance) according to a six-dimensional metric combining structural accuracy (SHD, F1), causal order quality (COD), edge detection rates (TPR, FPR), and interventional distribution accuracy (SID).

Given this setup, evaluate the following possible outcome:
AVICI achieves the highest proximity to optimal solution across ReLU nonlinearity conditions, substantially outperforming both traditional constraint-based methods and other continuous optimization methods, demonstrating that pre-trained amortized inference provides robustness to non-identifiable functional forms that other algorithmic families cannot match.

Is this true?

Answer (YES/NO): NO